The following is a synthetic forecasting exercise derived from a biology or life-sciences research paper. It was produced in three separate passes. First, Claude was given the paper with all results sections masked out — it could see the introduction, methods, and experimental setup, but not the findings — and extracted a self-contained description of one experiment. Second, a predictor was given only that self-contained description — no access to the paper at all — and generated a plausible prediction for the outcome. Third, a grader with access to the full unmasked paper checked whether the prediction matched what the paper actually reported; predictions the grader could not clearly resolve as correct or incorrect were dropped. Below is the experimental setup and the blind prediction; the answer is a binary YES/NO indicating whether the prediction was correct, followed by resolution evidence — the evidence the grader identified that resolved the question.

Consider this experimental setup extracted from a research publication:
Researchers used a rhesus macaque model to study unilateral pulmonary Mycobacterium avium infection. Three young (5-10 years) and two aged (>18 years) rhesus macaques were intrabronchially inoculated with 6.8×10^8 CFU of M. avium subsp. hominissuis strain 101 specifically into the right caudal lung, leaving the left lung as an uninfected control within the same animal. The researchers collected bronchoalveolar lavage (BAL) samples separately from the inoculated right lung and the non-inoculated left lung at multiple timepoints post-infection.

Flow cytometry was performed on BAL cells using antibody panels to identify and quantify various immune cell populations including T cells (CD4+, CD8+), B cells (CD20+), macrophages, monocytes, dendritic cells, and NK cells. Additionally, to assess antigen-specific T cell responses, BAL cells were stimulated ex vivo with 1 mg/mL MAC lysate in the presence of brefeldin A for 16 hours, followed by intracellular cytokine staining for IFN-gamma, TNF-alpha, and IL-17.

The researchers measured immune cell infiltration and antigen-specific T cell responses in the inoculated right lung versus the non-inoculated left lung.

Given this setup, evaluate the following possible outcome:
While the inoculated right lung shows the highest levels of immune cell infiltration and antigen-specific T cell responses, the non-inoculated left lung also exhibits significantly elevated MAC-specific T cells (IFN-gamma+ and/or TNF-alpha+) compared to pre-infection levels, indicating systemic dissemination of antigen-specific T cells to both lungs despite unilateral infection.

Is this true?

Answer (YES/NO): YES